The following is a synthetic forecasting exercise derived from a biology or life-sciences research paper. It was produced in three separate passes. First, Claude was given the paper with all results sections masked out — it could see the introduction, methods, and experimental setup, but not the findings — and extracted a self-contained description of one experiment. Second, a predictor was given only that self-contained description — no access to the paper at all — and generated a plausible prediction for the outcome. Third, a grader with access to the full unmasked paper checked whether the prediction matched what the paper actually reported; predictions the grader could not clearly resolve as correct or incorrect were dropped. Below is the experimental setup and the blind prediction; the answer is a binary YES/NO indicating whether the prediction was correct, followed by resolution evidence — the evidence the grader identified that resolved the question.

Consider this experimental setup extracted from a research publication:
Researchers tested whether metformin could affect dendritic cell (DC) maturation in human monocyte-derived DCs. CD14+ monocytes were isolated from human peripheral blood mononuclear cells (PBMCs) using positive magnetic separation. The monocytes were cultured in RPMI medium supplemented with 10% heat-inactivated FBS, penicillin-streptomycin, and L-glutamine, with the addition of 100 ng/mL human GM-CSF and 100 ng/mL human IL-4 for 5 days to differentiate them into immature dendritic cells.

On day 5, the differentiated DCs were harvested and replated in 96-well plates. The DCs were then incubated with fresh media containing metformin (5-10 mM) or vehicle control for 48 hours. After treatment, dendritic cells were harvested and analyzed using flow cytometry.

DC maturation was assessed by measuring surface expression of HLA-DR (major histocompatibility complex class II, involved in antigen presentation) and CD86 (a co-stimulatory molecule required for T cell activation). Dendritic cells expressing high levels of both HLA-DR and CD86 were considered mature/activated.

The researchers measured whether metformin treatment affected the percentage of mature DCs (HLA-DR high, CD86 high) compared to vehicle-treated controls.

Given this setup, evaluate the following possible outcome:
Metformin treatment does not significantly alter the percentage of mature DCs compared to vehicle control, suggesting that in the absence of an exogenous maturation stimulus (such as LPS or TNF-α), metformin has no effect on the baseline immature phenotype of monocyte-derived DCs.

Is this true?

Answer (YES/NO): NO